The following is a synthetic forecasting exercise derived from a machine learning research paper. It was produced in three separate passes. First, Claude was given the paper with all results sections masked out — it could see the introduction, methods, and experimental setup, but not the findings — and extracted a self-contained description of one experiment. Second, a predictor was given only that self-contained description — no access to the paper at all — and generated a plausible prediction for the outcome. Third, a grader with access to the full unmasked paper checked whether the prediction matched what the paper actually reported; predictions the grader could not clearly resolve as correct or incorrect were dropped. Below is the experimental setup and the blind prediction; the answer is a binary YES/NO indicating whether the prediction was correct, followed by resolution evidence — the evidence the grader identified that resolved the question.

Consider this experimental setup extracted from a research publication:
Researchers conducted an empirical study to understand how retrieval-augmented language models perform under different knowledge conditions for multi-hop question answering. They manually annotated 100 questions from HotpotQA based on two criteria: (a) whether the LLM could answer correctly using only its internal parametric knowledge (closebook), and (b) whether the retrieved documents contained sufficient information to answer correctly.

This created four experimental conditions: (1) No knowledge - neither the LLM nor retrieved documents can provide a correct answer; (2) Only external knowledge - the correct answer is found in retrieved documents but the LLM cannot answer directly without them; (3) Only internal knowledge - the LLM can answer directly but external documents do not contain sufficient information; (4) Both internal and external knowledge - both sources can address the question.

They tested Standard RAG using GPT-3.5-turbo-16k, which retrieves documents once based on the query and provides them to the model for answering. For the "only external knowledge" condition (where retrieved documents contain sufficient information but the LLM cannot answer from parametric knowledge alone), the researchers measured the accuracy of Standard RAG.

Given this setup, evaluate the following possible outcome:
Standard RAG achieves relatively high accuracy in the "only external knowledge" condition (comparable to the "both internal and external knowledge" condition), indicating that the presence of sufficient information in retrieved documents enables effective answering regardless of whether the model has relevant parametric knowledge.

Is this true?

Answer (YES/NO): NO